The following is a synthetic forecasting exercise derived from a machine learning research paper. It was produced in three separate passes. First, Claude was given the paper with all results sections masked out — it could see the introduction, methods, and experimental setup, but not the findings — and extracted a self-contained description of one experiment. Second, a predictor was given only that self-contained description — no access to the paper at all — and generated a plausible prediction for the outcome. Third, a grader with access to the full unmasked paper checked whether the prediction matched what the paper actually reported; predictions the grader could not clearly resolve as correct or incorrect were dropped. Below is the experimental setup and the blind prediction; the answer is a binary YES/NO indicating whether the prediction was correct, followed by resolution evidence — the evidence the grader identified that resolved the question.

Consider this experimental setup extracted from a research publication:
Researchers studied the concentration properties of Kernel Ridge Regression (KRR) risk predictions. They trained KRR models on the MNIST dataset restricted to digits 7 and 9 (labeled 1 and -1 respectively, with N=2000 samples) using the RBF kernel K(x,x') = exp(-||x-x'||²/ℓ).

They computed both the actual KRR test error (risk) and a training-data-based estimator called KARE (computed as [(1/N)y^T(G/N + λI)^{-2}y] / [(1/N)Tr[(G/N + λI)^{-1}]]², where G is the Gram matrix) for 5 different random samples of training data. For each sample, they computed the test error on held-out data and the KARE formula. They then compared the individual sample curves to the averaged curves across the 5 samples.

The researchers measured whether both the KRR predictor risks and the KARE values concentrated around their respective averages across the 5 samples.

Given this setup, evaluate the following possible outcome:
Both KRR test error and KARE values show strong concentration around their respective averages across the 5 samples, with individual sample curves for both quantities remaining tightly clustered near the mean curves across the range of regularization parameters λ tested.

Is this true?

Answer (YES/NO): YES